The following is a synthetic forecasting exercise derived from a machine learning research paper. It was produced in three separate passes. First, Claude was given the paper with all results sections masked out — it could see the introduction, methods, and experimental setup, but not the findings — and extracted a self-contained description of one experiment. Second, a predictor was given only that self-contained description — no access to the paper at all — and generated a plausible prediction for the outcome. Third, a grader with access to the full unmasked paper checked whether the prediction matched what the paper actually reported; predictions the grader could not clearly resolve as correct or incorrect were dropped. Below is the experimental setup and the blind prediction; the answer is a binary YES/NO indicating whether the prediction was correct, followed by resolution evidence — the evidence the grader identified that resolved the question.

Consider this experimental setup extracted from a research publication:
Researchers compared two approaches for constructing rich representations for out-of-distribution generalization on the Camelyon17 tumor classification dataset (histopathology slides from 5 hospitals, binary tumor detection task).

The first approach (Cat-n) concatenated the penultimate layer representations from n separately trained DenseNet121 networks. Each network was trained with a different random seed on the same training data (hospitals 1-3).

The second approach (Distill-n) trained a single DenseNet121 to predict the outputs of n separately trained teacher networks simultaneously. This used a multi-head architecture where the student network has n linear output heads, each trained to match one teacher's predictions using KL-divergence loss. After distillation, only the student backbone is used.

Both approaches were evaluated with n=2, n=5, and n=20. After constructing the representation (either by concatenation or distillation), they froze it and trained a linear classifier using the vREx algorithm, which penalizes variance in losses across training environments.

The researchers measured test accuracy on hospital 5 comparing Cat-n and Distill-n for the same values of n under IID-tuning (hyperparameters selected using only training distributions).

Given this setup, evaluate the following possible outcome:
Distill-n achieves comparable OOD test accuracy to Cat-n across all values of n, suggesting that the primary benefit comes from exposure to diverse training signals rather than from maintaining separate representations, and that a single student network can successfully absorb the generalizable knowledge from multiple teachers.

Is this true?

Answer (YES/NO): NO